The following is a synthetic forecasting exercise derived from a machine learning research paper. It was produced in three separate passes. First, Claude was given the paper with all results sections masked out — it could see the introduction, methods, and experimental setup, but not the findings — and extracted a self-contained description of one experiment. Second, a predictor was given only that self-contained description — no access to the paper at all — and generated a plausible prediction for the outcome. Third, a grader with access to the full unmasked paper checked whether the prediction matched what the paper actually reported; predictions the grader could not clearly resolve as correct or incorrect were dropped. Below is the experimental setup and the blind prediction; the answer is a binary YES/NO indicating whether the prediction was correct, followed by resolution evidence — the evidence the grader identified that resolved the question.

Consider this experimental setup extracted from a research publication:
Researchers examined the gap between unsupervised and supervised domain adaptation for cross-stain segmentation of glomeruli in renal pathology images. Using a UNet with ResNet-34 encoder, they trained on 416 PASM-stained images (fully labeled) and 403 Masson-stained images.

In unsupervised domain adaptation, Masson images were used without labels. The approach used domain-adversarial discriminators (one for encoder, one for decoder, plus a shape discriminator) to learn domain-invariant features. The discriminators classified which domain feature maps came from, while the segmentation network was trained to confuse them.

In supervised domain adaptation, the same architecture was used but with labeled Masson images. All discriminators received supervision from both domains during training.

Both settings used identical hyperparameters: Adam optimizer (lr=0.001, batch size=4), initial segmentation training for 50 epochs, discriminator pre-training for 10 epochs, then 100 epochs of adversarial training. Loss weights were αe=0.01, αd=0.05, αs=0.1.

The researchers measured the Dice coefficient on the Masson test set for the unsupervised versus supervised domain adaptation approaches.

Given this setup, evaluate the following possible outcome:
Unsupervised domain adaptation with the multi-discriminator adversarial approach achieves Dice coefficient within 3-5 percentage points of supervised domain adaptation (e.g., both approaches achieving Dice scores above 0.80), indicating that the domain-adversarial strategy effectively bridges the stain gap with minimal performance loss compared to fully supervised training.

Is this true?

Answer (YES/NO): YES